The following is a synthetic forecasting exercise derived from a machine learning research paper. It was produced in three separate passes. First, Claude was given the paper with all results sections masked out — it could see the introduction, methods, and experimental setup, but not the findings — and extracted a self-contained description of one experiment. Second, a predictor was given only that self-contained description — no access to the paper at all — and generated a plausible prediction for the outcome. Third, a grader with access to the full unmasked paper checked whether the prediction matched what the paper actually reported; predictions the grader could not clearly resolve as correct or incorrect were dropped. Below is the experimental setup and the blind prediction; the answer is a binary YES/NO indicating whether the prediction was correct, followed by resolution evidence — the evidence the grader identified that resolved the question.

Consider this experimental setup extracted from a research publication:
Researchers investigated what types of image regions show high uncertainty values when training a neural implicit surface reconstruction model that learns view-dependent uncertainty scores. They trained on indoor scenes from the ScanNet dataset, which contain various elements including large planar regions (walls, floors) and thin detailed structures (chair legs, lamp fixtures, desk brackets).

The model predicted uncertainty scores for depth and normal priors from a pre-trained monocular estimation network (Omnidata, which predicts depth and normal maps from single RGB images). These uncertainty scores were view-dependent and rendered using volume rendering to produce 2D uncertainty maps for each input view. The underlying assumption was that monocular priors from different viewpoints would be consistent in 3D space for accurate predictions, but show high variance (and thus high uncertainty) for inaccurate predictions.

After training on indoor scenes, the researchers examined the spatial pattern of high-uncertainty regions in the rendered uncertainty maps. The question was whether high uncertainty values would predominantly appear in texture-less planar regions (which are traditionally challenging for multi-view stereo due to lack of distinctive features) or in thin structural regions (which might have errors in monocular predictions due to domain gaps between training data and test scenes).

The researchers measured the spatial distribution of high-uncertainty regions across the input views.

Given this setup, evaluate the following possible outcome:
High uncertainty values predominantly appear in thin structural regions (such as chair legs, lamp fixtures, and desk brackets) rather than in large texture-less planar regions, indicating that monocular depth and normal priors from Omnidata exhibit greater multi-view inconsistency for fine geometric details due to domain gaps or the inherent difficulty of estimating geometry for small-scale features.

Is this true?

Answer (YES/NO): YES